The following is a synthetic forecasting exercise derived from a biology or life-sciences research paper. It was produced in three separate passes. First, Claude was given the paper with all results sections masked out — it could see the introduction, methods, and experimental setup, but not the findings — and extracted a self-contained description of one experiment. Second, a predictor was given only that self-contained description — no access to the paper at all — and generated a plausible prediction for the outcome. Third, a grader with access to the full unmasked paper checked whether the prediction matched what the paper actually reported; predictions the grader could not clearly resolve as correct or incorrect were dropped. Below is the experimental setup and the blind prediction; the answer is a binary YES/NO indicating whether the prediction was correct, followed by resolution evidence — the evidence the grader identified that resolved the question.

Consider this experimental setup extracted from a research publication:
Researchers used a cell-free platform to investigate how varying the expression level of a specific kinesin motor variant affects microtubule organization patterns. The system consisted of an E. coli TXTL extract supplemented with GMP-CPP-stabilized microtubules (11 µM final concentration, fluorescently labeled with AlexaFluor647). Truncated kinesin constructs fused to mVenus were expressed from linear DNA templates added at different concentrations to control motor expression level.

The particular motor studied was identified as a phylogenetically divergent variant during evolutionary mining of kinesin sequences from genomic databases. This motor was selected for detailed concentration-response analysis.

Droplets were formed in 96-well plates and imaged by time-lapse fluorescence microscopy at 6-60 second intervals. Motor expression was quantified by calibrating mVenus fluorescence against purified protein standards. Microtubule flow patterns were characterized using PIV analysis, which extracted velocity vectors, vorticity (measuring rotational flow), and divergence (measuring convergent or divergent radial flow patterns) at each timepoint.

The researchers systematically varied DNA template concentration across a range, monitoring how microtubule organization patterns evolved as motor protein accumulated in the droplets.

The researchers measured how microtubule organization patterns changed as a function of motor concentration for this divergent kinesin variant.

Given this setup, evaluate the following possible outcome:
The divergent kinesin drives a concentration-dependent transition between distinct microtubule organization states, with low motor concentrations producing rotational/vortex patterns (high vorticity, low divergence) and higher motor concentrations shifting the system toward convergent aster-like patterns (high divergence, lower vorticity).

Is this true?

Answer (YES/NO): NO